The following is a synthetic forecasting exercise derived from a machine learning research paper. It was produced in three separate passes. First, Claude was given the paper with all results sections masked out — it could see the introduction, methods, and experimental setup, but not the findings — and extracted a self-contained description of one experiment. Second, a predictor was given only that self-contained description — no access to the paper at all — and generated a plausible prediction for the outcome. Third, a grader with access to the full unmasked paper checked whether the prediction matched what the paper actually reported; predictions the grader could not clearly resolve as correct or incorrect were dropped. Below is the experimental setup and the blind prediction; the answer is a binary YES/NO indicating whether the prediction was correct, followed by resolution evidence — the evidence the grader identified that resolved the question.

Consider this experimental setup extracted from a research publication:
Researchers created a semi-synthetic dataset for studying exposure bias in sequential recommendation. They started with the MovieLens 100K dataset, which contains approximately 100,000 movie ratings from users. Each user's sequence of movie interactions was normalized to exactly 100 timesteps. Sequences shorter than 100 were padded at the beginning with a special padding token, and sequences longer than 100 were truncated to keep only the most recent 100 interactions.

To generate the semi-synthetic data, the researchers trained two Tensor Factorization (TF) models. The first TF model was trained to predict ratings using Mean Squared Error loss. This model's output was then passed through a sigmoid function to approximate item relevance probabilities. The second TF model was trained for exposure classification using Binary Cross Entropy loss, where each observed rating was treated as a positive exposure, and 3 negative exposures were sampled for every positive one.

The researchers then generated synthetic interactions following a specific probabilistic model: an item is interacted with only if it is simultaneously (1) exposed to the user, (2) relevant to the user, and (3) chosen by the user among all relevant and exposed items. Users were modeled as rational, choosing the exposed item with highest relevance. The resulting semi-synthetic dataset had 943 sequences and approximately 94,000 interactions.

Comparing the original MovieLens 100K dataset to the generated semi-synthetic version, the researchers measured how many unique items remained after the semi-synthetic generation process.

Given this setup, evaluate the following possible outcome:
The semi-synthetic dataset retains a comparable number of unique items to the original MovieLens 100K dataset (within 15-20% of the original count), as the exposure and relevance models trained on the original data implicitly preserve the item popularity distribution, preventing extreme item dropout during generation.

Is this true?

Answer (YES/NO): NO